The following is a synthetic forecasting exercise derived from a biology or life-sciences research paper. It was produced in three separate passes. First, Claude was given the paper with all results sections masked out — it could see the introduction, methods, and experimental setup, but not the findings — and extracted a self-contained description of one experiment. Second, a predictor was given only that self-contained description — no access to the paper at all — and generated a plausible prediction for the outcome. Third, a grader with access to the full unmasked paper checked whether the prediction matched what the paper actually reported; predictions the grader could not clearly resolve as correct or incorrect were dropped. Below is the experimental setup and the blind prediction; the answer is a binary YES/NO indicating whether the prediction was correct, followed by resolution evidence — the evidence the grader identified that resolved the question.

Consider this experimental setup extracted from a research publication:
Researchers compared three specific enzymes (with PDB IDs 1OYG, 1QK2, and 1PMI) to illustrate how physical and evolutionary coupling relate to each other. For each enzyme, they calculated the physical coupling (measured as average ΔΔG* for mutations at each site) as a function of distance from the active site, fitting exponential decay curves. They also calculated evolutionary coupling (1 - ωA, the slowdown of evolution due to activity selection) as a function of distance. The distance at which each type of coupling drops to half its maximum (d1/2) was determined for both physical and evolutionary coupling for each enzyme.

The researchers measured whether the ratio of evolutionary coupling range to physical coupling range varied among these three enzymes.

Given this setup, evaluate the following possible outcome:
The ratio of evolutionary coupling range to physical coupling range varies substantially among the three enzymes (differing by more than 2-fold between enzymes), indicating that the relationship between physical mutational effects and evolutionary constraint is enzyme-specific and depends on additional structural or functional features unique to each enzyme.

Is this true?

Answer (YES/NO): YES